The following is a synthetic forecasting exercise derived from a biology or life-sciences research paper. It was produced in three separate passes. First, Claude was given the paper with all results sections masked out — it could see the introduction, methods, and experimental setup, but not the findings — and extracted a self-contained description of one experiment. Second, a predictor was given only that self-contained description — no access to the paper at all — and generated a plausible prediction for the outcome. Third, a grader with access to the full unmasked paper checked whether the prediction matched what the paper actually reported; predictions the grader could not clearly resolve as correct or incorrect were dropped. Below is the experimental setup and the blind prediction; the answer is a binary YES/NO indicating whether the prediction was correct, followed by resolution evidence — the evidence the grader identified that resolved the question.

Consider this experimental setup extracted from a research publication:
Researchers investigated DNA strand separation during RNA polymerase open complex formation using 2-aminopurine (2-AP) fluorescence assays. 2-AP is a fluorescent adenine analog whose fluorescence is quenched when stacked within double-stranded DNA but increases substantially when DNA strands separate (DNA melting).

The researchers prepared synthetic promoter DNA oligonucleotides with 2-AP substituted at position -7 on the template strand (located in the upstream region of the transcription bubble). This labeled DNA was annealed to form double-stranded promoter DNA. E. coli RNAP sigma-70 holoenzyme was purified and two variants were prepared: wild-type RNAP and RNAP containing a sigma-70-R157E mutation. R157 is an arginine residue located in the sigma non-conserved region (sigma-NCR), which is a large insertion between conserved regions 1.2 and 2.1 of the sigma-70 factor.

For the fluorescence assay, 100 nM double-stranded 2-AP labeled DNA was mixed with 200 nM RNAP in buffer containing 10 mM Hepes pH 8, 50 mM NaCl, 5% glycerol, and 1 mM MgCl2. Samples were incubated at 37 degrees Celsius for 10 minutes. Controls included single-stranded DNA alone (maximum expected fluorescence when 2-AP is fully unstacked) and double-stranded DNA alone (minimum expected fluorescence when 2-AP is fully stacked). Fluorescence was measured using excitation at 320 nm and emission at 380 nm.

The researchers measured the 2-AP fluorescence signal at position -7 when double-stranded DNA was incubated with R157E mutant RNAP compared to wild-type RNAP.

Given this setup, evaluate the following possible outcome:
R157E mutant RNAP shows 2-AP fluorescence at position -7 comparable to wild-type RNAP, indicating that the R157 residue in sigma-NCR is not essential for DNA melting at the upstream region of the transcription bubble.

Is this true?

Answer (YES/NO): YES